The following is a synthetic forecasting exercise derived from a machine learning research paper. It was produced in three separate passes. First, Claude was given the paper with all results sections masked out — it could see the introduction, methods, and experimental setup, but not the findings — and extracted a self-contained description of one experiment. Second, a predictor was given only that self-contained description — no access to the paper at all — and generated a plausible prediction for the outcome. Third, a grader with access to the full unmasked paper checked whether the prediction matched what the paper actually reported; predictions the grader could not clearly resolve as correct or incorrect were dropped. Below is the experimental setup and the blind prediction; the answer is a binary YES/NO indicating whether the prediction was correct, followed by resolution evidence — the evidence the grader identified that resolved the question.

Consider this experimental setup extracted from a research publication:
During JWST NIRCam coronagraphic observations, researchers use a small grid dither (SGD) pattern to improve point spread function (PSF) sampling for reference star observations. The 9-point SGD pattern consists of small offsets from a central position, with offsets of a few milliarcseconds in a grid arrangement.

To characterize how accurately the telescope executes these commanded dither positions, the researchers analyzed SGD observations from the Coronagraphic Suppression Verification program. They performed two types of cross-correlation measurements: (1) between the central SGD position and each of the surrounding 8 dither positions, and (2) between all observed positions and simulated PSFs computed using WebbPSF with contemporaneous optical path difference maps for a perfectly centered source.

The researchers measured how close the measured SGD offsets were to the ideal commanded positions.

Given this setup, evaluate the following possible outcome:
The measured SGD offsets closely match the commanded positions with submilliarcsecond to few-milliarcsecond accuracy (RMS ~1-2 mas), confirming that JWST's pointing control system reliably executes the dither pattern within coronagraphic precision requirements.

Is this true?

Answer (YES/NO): NO